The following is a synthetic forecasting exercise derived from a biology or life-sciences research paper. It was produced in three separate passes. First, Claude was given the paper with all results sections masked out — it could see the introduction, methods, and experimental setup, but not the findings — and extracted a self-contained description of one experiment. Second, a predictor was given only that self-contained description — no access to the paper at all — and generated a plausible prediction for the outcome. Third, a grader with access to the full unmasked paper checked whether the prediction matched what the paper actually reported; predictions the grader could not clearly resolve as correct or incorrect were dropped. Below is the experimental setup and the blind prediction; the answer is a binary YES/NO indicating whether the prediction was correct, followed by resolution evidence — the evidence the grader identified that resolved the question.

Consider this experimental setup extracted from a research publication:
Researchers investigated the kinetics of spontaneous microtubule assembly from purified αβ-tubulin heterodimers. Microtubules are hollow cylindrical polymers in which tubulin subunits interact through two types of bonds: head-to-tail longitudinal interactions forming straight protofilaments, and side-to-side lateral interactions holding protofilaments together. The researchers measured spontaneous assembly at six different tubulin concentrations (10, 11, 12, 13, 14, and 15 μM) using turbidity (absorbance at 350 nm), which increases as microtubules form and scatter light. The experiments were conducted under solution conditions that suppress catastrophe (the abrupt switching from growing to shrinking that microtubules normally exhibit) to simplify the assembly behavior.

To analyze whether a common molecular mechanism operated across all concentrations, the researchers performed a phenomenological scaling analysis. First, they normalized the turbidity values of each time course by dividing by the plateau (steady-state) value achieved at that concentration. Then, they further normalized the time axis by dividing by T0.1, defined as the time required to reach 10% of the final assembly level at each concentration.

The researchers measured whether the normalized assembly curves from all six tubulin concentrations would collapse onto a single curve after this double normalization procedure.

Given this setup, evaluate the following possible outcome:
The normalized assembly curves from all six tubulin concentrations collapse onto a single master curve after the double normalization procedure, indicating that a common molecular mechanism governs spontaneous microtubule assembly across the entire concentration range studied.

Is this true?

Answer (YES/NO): YES